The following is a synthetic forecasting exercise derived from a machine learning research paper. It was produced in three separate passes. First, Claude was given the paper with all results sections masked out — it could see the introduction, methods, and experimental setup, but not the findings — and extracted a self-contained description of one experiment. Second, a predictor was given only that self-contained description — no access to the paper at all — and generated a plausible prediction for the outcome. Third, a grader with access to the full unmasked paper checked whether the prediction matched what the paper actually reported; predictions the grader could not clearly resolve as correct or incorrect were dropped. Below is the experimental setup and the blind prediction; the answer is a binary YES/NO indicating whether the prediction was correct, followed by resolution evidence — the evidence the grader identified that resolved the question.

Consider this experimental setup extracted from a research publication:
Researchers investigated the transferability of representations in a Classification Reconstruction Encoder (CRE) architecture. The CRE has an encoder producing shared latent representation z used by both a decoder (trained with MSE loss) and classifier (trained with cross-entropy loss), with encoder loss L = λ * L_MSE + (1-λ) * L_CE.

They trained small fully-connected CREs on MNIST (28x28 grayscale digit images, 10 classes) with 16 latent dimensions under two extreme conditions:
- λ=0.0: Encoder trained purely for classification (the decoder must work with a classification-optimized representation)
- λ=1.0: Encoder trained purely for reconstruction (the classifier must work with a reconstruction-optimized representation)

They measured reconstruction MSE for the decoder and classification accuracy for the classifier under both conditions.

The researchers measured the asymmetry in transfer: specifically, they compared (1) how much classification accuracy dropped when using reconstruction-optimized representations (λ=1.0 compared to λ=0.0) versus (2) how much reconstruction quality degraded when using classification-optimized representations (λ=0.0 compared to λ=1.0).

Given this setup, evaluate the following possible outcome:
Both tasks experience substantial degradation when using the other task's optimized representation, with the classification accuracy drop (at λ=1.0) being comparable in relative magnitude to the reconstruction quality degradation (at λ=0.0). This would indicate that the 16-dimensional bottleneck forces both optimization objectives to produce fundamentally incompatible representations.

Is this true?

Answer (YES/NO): NO